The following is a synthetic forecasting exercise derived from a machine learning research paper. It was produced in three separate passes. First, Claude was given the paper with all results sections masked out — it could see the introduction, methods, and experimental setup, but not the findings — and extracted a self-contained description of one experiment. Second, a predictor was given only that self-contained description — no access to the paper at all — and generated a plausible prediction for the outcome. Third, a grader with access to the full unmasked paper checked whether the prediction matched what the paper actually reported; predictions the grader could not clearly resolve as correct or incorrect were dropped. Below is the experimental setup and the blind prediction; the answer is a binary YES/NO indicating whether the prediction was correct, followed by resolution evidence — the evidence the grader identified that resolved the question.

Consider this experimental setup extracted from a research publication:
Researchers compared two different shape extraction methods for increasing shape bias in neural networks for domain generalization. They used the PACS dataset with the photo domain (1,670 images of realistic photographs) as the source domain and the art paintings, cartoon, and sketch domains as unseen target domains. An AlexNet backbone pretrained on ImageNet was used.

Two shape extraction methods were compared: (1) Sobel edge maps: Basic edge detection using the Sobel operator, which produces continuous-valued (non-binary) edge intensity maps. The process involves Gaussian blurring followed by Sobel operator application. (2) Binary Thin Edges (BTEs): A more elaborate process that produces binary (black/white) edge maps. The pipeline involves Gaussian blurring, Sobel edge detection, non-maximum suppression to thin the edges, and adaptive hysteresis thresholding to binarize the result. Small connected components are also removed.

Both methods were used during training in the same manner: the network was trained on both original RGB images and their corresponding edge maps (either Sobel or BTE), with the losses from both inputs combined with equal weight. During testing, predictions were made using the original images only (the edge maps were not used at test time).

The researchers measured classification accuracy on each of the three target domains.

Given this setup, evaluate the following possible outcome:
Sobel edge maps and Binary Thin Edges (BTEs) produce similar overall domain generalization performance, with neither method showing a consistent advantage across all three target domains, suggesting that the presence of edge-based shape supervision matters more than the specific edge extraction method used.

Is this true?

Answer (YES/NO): NO